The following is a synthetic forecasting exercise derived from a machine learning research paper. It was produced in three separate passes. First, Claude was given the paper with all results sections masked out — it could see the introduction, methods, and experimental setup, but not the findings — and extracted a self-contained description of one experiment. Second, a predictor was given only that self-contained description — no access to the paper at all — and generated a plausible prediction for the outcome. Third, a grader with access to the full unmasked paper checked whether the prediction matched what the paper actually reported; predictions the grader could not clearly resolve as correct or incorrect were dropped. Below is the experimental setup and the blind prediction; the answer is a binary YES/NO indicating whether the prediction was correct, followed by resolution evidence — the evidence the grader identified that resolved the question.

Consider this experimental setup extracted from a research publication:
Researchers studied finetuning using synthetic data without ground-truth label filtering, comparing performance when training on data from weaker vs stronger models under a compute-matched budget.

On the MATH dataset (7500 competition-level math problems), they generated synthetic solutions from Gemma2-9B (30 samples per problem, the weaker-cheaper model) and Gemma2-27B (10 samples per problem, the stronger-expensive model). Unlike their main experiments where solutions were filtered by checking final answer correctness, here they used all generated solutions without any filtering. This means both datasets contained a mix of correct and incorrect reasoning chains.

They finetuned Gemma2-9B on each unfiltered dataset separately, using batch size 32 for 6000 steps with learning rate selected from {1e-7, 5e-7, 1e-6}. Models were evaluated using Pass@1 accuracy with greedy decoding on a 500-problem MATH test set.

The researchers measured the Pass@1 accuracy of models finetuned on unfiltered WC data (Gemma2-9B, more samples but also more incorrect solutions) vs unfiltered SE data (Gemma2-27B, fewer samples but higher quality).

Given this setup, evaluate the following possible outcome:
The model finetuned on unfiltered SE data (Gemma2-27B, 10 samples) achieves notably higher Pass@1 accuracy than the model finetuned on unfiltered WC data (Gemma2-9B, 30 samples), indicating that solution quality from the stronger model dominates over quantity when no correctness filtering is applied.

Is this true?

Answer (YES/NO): NO